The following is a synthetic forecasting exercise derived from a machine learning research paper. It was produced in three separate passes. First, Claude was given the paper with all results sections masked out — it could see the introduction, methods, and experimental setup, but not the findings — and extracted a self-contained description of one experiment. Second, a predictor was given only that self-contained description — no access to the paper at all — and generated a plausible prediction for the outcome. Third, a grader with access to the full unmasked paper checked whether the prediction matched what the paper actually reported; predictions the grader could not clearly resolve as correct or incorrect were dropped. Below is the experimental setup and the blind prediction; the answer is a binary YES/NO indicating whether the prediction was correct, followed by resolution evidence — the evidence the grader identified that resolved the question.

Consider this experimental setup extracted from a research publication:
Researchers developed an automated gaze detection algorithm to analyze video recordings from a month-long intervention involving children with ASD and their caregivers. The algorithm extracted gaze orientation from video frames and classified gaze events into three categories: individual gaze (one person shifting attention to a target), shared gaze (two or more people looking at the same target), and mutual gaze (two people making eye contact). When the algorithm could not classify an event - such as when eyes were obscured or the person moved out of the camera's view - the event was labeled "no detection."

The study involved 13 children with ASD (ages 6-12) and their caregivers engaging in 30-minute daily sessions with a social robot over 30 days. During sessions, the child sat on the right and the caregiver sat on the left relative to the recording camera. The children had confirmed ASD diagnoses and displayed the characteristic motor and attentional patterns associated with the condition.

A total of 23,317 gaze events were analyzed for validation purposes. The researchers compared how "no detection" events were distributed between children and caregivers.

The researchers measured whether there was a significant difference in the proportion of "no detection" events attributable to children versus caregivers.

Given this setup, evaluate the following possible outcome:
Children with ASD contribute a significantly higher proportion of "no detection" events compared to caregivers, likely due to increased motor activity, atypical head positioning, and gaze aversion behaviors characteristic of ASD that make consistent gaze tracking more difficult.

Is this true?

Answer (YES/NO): YES